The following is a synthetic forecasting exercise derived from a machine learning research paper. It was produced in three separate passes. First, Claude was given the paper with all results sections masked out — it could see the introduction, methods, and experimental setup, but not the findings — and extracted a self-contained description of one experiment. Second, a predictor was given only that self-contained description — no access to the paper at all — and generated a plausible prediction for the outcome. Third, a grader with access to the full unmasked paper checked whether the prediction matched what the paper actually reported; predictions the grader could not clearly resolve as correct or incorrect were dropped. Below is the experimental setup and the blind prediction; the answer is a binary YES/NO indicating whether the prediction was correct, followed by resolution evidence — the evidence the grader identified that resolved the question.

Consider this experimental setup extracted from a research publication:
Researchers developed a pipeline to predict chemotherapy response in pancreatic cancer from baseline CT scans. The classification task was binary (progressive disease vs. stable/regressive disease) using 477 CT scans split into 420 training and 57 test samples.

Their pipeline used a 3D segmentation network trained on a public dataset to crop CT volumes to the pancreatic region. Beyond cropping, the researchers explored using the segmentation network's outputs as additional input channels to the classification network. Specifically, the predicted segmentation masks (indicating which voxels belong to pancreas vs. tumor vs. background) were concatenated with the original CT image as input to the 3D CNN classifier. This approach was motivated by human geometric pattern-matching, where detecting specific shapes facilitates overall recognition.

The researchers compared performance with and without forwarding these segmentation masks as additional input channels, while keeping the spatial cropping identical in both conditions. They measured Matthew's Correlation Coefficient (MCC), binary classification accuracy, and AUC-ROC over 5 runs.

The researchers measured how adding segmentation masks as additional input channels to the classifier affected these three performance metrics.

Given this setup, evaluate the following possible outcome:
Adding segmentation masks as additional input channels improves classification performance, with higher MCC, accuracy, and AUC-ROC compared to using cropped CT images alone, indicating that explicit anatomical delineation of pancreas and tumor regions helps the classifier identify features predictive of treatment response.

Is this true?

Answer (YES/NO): NO